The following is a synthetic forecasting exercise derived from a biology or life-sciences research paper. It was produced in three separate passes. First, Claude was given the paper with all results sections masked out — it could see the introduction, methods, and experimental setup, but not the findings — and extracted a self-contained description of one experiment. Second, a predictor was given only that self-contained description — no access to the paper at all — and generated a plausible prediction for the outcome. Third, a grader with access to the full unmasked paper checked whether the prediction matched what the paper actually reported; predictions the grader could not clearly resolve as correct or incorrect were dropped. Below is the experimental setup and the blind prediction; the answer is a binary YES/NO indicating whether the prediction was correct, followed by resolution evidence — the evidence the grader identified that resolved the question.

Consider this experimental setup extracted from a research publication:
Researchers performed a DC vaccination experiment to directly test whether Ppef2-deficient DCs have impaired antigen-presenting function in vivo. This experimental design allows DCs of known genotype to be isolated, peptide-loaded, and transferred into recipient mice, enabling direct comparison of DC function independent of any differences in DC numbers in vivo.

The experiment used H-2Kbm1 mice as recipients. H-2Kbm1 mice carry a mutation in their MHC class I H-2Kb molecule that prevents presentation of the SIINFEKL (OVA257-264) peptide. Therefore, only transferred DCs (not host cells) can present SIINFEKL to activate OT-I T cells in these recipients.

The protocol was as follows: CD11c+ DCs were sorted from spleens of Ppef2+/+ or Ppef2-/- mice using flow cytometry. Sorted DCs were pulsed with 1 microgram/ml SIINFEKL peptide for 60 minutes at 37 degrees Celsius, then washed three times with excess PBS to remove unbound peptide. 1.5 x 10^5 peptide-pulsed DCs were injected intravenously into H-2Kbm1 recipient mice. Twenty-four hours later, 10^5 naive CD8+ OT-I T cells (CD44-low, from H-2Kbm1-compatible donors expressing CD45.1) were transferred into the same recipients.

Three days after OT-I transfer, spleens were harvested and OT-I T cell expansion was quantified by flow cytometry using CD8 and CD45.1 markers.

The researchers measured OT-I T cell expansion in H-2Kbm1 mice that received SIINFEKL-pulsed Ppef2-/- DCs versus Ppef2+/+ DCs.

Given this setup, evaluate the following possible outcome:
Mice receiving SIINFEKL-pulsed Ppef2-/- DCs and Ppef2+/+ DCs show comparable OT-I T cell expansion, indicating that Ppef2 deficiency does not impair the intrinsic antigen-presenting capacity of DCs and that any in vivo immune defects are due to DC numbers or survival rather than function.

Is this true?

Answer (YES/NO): NO